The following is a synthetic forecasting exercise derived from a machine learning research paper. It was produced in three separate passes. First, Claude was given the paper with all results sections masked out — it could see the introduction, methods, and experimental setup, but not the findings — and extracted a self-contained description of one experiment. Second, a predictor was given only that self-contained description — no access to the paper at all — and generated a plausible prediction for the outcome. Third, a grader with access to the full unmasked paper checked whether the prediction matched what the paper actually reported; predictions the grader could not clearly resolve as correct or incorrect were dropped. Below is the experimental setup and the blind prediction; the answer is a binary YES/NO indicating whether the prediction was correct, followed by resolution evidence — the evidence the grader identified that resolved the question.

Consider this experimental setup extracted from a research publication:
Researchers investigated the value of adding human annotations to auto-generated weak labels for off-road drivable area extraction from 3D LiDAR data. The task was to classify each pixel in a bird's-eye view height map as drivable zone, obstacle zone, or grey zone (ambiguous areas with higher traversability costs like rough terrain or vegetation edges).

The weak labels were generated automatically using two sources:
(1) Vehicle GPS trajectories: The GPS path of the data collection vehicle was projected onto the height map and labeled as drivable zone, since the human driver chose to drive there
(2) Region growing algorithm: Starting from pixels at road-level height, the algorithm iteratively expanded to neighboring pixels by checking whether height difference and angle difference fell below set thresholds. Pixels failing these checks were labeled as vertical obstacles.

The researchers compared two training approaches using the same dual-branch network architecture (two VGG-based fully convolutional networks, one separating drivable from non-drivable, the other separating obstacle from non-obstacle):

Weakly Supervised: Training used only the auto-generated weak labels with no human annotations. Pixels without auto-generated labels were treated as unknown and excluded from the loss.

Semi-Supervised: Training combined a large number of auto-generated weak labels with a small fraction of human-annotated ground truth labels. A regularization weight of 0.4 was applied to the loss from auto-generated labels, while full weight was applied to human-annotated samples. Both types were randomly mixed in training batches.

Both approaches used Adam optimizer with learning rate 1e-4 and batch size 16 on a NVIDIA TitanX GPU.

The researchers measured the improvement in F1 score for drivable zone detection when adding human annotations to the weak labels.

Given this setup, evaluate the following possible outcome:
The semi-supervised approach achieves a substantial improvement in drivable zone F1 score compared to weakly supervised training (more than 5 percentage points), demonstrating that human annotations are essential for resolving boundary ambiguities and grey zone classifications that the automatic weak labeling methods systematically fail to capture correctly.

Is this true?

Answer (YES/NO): YES